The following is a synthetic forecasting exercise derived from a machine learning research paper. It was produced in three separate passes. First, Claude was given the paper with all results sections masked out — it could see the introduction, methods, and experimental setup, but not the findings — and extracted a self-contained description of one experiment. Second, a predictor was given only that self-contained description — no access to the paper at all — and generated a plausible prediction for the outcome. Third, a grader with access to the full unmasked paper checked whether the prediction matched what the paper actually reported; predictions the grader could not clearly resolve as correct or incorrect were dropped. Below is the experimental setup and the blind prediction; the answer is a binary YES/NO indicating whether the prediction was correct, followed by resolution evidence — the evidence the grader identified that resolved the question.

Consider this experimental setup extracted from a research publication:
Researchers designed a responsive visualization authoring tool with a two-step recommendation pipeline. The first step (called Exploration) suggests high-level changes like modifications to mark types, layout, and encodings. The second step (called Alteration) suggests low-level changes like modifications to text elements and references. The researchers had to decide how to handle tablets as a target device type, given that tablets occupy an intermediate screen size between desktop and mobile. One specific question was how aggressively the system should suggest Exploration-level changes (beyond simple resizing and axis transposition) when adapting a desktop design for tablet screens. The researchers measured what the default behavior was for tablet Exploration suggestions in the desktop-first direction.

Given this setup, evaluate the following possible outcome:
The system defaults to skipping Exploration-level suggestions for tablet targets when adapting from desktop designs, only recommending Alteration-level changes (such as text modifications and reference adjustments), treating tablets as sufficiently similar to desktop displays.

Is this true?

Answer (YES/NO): NO